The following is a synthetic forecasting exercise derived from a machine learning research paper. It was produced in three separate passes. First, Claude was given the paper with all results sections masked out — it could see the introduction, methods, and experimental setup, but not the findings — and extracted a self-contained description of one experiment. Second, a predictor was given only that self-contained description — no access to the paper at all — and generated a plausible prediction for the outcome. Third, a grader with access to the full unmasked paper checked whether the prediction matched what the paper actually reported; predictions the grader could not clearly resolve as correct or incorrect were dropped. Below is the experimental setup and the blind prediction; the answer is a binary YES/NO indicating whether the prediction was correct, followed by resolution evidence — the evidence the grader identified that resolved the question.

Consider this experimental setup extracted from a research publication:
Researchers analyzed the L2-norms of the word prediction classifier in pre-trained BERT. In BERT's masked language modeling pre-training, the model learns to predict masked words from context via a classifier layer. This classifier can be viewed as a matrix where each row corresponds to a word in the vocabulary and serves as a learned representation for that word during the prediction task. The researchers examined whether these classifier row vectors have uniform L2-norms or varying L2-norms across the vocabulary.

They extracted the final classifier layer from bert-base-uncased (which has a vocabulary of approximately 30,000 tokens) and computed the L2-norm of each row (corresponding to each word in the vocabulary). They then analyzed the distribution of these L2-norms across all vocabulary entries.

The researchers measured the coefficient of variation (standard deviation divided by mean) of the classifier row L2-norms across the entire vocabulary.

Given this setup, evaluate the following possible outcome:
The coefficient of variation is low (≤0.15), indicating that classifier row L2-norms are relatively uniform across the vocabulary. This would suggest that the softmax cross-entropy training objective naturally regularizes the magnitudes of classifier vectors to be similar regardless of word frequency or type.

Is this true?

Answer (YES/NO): YES